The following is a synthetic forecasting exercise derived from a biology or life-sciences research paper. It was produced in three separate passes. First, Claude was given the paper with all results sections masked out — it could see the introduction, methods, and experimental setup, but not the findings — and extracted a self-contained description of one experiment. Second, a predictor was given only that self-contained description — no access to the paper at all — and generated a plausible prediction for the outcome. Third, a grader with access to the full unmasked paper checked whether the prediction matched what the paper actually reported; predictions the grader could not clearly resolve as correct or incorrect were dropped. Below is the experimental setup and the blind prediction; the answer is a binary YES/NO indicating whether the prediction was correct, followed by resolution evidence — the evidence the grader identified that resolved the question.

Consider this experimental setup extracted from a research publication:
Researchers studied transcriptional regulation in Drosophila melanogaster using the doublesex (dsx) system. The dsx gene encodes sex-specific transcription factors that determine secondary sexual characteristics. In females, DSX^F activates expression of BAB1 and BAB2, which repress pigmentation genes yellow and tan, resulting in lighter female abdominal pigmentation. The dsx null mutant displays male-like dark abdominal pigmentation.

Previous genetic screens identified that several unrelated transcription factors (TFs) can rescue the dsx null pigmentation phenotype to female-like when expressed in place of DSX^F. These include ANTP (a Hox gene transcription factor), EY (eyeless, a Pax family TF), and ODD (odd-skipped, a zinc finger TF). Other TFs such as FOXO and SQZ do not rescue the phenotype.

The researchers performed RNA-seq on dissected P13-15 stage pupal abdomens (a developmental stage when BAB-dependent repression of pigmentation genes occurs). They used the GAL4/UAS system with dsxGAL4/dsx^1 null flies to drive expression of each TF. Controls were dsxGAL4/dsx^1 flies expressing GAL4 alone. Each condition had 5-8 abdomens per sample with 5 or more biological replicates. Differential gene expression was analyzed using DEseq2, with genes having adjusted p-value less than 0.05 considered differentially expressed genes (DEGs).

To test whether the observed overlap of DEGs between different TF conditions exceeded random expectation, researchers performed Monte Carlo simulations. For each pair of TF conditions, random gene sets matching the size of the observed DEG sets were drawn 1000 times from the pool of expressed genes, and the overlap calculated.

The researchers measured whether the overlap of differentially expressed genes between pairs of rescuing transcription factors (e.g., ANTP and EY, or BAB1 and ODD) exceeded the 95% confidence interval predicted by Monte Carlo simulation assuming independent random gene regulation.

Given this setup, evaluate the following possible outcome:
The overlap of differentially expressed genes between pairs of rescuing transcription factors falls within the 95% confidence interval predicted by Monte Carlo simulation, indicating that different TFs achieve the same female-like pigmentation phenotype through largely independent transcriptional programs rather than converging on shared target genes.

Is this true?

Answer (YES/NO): NO